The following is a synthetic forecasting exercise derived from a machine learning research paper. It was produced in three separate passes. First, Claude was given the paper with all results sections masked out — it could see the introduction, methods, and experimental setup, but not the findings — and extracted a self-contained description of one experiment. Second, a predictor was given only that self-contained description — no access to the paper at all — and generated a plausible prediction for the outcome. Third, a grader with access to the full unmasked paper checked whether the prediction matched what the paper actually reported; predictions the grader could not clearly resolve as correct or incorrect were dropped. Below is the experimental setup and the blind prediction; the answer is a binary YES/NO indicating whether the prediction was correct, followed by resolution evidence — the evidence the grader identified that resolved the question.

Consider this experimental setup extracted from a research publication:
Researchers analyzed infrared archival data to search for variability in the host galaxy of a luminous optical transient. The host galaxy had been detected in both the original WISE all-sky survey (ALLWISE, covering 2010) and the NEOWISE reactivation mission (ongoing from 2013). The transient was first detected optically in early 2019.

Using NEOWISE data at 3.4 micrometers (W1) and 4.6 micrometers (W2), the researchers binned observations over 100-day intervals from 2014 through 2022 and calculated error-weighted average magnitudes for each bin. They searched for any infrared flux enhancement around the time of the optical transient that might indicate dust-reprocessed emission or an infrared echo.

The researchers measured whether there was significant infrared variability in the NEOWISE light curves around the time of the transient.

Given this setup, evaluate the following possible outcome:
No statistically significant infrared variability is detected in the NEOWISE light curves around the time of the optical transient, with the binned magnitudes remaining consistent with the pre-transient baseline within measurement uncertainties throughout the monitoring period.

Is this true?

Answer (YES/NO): YES